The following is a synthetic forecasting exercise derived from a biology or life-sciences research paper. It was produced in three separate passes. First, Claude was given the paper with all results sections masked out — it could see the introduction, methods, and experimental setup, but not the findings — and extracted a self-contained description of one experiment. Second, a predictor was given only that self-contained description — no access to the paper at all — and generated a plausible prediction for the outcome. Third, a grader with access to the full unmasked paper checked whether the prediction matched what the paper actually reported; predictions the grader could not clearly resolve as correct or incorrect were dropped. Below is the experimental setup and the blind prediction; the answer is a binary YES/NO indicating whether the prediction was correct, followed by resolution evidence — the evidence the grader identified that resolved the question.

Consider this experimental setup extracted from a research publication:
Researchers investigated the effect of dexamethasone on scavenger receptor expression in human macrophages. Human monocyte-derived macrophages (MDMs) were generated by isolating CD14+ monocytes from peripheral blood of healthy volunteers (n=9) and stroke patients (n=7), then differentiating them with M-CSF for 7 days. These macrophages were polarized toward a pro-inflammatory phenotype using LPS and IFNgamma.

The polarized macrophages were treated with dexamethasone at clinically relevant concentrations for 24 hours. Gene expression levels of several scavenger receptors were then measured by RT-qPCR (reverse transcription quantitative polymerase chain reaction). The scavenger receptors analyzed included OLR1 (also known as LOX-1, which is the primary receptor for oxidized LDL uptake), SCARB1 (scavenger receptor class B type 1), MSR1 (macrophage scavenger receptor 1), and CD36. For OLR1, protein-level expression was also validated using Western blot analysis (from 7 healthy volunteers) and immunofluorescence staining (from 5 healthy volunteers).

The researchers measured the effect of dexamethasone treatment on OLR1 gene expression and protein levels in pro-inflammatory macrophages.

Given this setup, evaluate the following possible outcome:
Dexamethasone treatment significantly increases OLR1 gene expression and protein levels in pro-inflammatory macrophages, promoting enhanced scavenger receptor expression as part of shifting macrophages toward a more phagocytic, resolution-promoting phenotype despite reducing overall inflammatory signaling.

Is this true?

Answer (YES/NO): NO